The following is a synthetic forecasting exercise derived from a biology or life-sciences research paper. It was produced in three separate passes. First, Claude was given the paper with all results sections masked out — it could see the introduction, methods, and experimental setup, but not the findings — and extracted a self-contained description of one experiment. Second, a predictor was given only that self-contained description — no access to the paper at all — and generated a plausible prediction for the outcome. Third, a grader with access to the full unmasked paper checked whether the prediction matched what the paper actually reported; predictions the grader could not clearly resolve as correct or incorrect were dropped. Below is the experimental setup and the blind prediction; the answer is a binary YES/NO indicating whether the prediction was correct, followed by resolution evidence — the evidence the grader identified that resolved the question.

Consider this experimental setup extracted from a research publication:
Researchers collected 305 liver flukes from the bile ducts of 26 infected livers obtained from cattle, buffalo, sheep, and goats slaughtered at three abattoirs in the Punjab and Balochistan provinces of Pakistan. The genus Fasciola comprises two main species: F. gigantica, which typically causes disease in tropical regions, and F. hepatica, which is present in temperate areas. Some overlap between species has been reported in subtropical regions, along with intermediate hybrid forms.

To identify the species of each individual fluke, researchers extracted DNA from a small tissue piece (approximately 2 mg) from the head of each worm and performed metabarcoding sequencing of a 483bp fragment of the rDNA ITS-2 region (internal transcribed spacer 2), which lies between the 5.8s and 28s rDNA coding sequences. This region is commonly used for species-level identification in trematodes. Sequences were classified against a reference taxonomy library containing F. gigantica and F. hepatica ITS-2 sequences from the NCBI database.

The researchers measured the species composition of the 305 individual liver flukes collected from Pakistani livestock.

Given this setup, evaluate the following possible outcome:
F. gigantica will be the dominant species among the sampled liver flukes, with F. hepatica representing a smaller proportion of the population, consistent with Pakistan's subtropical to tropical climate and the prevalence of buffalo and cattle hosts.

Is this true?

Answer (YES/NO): YES